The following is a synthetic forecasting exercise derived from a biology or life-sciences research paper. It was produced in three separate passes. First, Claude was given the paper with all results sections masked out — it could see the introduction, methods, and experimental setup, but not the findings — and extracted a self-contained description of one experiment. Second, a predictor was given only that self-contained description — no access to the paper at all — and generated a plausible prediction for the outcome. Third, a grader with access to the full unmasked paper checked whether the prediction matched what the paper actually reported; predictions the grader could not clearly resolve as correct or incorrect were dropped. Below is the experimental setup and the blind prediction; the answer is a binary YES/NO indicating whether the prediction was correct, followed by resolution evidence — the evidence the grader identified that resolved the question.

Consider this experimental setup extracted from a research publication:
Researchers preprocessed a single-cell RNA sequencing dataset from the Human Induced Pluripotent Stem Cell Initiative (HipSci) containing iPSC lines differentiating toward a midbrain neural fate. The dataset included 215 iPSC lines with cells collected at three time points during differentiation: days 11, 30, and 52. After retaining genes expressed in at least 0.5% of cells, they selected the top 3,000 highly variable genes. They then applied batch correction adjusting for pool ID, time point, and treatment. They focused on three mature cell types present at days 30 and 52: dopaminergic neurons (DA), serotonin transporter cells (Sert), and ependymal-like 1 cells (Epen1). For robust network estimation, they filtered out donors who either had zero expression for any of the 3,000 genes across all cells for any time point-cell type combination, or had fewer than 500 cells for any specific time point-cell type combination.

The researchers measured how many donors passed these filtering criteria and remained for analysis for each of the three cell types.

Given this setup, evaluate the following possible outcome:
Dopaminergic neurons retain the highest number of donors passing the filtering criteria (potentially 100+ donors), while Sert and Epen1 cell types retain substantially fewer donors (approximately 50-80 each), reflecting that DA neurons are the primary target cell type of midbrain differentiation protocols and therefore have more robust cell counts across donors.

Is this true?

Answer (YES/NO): NO